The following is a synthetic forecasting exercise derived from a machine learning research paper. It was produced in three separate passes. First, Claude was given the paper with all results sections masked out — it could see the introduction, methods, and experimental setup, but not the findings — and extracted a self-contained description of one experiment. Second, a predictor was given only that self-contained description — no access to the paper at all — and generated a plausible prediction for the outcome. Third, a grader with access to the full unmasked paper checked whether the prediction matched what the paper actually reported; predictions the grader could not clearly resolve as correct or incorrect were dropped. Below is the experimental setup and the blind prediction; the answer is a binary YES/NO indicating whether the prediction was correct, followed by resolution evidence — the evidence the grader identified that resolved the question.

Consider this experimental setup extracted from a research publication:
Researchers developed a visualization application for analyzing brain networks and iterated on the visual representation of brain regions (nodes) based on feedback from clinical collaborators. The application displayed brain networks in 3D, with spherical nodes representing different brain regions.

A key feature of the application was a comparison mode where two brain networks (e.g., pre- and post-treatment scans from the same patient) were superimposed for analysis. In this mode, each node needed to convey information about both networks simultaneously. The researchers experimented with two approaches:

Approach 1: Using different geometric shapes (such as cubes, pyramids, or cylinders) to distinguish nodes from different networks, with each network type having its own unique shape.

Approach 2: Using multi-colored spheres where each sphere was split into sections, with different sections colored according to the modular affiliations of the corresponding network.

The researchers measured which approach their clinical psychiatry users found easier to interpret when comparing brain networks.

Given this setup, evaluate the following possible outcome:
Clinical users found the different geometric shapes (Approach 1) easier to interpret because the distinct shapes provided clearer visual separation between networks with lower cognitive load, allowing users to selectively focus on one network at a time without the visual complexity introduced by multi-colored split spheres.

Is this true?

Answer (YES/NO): NO